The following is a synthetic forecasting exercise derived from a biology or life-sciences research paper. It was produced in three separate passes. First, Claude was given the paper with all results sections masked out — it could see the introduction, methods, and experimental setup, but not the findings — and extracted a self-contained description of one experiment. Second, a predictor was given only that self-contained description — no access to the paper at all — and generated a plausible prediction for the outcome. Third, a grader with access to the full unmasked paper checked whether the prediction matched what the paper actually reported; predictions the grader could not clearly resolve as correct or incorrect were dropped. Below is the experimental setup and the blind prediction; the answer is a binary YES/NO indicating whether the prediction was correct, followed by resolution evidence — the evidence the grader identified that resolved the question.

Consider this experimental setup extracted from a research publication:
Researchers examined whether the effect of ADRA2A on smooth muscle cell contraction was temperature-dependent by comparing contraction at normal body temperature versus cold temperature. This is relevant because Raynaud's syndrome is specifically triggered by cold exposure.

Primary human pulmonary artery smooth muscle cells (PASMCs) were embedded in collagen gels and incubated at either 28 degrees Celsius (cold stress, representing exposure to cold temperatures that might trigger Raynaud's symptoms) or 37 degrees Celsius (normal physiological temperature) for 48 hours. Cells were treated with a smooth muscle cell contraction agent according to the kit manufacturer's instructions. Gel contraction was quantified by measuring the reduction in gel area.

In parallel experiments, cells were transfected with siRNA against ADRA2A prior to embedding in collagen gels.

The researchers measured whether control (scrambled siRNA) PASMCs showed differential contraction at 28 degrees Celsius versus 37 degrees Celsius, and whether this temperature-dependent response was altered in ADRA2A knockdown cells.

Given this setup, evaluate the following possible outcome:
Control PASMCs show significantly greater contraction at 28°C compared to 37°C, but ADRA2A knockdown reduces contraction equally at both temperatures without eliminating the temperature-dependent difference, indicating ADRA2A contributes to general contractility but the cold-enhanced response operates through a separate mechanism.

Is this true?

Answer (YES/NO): NO